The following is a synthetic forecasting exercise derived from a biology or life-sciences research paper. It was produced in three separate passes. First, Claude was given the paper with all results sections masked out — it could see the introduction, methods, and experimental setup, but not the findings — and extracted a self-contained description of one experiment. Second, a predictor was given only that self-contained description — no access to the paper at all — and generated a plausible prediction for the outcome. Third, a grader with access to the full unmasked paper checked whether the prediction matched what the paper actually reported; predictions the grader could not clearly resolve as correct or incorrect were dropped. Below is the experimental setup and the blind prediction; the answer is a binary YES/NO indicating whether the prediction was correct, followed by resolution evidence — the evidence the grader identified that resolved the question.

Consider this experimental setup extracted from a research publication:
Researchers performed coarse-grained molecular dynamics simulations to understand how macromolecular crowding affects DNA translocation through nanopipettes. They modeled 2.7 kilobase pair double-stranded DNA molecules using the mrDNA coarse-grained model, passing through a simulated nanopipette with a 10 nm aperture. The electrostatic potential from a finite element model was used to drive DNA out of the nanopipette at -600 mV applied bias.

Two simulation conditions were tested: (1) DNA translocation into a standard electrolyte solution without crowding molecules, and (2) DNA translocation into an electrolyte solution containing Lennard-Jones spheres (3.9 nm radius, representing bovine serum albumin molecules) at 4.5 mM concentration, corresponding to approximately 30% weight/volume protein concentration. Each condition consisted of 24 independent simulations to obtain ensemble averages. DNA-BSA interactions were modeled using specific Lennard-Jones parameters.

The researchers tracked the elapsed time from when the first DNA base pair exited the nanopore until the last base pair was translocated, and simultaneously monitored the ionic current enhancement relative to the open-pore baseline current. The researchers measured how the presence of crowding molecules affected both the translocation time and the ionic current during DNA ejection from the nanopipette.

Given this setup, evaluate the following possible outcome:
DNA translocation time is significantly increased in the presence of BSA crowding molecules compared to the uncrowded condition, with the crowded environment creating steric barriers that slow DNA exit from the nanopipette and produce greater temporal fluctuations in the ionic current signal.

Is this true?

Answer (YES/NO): NO